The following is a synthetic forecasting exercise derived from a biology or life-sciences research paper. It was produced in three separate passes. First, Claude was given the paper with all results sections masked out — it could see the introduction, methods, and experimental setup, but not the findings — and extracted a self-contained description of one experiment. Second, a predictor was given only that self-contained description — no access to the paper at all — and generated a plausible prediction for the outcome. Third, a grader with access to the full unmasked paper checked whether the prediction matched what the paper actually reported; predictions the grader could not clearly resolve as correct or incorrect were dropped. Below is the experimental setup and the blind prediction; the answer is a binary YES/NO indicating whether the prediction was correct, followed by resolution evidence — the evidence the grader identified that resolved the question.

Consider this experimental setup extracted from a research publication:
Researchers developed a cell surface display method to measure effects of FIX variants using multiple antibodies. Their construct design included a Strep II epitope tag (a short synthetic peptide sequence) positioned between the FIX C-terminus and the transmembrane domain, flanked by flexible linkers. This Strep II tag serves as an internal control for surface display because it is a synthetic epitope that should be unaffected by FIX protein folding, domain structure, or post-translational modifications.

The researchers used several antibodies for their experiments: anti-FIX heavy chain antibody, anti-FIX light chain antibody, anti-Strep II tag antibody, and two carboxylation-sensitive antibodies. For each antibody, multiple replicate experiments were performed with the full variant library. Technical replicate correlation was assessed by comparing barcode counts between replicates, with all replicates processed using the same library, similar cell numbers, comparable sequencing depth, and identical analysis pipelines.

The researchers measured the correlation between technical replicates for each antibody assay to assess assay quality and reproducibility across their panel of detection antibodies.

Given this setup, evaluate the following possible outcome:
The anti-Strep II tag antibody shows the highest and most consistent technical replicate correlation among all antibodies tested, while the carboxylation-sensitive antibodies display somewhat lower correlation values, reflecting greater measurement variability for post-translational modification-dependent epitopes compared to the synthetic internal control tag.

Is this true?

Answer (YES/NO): NO